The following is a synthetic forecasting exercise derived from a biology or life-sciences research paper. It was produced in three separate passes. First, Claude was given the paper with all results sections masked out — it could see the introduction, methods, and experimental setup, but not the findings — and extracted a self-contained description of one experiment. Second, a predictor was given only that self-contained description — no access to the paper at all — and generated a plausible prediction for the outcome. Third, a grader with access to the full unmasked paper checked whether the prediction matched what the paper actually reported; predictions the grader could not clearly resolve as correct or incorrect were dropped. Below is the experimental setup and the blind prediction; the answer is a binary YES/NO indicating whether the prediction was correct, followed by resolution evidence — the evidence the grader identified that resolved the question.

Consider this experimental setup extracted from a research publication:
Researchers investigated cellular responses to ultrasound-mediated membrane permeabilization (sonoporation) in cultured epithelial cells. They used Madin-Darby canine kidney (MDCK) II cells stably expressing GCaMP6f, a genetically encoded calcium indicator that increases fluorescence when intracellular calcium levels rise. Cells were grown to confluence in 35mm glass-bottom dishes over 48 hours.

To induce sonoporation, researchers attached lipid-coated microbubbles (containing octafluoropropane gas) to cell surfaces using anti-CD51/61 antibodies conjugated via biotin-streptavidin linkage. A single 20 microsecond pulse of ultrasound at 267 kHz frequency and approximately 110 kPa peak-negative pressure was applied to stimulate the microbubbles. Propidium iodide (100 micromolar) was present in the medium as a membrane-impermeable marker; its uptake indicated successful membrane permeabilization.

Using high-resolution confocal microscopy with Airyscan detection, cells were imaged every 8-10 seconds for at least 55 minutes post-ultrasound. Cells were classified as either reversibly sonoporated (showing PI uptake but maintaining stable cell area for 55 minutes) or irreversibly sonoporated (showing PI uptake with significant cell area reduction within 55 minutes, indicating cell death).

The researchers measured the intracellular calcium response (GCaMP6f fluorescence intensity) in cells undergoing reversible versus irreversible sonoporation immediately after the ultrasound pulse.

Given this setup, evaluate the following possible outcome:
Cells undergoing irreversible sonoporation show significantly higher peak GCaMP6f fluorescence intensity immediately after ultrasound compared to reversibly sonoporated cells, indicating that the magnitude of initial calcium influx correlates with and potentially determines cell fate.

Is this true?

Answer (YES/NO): NO